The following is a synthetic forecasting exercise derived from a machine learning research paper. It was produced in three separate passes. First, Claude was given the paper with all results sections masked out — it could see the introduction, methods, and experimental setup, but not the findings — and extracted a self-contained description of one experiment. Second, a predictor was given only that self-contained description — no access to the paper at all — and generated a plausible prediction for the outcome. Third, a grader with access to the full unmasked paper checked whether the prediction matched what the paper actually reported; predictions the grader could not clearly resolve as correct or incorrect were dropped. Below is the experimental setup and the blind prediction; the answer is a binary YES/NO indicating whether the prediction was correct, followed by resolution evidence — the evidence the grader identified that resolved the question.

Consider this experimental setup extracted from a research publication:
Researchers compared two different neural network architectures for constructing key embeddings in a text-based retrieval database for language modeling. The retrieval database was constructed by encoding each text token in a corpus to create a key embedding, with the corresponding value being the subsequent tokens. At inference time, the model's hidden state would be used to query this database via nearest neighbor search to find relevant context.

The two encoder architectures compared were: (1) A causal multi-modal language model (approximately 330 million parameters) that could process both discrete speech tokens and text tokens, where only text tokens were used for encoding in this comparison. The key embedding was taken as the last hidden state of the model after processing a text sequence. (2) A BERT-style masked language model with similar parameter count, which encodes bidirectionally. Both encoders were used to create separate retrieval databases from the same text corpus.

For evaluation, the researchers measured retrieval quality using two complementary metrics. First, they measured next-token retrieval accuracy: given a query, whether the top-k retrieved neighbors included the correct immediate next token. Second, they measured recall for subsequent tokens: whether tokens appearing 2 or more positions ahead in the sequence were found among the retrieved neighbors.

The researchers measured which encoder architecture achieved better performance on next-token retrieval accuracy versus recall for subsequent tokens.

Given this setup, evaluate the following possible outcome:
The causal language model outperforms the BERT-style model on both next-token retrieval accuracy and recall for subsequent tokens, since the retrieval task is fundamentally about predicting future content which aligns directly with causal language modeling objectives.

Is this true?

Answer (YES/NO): NO